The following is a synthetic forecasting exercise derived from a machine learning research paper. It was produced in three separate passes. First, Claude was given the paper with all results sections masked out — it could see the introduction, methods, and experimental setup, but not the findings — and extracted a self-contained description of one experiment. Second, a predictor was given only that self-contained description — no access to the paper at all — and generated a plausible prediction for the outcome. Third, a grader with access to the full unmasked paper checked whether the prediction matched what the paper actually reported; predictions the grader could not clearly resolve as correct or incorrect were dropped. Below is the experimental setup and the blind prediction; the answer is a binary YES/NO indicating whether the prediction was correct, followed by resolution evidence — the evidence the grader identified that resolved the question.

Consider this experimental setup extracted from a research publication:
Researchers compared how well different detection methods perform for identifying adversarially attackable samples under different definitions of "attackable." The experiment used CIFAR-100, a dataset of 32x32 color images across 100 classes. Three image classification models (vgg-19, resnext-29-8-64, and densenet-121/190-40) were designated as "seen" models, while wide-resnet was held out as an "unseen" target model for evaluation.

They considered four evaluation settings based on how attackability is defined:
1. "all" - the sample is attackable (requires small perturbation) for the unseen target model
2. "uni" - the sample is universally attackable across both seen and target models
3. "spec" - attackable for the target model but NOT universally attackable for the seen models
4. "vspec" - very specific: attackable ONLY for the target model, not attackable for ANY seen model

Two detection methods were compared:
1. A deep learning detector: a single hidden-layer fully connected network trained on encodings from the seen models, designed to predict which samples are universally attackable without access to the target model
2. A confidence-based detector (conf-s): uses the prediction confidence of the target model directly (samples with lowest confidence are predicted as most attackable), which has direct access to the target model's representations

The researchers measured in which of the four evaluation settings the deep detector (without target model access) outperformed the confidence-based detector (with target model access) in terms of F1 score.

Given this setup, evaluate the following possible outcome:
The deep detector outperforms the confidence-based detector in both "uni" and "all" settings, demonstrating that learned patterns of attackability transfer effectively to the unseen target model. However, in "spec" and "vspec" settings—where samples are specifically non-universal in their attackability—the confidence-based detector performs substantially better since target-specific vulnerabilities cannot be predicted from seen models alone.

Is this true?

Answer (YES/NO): NO